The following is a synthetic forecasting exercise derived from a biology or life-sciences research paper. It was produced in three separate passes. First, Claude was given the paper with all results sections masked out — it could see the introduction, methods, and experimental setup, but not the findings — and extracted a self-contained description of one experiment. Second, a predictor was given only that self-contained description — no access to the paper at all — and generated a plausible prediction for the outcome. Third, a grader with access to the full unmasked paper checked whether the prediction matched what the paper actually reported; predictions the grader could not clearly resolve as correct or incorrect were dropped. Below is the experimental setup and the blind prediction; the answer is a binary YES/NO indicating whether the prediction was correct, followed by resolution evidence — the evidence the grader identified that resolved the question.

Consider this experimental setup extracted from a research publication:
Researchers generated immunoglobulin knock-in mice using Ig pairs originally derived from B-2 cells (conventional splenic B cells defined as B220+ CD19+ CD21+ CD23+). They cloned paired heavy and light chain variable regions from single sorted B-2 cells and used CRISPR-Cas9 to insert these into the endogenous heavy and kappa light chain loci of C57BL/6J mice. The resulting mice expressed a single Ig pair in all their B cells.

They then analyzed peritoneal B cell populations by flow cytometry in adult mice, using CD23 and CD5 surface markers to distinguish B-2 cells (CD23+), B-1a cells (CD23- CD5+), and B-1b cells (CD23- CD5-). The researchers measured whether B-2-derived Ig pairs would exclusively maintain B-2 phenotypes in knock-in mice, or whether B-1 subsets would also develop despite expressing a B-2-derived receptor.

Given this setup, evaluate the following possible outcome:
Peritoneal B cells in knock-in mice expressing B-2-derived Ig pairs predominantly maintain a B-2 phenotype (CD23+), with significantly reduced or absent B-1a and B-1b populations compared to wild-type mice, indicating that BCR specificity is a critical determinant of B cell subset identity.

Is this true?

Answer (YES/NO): NO